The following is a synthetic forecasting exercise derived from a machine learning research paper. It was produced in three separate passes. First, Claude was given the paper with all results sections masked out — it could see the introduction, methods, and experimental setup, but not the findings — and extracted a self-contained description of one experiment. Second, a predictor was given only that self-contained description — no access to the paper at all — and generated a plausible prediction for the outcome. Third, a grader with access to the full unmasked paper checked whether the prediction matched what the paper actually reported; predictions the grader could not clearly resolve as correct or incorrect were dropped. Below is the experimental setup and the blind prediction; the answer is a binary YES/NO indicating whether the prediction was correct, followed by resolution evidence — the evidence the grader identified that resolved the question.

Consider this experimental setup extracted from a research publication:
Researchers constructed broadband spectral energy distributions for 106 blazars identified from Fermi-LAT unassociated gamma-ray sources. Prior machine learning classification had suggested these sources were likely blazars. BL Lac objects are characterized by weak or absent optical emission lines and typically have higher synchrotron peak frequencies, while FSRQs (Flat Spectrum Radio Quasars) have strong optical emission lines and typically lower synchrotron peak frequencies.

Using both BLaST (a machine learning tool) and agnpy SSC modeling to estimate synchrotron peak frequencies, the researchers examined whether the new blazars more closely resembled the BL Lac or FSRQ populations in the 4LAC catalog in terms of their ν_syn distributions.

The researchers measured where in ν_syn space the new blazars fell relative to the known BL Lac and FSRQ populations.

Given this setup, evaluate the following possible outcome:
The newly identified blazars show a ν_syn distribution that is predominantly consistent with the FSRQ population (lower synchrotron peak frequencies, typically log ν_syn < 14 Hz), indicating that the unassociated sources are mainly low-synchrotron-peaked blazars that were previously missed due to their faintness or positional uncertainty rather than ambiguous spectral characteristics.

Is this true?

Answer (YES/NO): NO